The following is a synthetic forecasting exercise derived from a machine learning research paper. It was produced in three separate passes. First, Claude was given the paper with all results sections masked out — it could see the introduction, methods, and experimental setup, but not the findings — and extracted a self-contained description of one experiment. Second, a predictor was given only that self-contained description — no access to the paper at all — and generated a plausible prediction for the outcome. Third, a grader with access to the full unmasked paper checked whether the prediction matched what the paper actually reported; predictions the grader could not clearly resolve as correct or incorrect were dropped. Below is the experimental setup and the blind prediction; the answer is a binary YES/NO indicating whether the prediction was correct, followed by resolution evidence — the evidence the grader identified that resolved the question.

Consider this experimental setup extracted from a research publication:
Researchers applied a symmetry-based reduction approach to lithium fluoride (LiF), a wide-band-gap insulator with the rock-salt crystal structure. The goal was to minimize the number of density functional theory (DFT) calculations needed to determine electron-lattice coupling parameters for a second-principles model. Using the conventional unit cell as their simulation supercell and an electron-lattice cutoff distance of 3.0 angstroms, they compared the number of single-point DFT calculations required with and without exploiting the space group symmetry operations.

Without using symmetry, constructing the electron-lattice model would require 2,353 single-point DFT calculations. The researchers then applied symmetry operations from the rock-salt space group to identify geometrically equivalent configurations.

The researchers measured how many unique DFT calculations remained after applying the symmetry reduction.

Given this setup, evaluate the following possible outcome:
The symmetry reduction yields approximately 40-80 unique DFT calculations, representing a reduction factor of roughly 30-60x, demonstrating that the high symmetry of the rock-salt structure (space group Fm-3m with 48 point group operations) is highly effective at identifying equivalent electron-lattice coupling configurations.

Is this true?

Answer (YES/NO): NO